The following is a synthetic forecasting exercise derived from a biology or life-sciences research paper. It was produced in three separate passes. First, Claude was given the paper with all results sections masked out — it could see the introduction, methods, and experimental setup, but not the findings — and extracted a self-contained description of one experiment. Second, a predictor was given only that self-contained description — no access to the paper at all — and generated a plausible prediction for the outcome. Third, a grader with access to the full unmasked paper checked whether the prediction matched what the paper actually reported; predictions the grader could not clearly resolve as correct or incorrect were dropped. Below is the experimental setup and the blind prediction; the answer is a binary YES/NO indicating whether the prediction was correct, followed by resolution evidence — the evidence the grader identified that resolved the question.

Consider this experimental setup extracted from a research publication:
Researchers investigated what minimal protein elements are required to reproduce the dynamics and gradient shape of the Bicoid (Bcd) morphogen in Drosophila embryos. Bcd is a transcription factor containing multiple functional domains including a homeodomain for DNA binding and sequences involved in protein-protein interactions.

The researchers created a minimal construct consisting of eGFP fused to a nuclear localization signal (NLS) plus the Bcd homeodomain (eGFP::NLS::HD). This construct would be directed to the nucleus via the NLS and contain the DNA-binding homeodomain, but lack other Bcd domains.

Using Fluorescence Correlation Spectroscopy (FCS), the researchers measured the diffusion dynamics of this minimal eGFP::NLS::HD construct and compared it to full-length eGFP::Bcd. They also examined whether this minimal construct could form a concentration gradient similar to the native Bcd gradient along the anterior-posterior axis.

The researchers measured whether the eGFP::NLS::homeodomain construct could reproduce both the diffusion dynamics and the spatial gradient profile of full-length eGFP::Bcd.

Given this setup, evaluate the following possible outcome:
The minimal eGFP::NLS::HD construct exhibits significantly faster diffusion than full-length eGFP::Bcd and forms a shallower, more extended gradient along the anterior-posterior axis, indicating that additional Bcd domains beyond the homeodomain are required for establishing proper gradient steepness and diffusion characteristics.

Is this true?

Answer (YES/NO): NO